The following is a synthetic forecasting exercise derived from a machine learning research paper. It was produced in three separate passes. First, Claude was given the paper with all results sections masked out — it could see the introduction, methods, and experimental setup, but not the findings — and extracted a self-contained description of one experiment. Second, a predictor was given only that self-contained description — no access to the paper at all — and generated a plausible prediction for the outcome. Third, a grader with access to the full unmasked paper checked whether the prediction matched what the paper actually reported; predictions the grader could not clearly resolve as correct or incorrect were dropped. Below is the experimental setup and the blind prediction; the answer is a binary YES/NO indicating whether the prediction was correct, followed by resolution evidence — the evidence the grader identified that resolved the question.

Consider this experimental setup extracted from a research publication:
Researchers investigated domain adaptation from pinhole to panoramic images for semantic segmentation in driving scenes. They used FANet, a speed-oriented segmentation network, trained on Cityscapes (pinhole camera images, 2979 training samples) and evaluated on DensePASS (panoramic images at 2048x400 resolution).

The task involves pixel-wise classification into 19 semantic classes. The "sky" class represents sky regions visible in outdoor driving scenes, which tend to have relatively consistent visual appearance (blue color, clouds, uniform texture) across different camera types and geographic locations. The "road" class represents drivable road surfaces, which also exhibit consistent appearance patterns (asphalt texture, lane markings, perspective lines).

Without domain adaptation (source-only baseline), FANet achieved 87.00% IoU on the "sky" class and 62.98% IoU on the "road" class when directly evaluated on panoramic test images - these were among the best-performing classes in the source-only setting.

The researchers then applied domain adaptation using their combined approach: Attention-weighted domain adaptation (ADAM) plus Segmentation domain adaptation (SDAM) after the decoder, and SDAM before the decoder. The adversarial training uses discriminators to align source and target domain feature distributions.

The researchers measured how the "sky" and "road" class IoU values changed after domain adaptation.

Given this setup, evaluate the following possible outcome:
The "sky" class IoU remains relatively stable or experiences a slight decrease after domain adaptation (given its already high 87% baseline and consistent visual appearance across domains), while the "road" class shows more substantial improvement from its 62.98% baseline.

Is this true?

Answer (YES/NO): NO